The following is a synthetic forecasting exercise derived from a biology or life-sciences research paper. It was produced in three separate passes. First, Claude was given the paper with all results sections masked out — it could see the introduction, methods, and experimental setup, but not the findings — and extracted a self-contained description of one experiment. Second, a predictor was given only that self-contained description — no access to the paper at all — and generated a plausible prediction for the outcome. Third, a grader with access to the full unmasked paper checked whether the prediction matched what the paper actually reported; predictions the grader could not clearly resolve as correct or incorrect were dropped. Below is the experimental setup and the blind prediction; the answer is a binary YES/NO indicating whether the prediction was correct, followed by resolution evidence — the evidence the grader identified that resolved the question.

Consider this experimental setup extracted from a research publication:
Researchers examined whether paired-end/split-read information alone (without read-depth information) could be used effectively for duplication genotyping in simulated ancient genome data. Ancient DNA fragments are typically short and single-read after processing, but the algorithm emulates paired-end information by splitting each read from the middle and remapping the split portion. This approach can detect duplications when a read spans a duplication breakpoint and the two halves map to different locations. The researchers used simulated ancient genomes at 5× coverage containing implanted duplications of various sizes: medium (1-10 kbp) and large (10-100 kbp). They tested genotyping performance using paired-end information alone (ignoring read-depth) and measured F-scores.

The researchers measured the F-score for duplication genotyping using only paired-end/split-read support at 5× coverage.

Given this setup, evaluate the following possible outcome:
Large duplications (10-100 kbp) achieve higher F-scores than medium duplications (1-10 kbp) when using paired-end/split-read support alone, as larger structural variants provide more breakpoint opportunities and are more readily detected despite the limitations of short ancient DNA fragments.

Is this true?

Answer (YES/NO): YES